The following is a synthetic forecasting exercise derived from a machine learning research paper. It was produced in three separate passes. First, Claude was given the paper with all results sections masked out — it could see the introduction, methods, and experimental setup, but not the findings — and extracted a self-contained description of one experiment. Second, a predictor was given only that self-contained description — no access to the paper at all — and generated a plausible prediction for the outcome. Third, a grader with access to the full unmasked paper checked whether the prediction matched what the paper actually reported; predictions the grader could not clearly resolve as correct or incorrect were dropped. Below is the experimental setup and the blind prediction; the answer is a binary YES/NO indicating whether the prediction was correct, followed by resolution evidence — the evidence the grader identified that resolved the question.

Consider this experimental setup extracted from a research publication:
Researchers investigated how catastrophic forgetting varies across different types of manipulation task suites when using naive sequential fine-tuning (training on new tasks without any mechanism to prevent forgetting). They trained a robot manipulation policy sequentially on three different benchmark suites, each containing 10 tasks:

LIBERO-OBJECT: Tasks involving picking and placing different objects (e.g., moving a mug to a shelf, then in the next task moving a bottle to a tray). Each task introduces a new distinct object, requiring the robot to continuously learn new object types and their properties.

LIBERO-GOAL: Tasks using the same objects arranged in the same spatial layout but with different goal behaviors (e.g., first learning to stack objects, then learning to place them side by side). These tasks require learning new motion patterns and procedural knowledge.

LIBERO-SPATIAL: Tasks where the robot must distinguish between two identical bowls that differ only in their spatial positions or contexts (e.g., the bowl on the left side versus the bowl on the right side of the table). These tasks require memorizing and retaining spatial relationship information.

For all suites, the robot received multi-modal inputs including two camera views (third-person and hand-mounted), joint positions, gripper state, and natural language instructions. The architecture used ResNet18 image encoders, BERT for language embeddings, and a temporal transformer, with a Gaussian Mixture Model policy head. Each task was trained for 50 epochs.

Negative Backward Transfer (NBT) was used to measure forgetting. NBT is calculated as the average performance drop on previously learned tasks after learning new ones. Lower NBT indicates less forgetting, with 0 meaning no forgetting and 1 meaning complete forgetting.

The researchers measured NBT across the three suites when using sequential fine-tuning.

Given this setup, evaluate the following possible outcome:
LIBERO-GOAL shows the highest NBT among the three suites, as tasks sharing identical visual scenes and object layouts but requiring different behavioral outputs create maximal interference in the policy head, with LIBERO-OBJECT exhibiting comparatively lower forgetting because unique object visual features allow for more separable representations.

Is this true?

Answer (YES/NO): NO